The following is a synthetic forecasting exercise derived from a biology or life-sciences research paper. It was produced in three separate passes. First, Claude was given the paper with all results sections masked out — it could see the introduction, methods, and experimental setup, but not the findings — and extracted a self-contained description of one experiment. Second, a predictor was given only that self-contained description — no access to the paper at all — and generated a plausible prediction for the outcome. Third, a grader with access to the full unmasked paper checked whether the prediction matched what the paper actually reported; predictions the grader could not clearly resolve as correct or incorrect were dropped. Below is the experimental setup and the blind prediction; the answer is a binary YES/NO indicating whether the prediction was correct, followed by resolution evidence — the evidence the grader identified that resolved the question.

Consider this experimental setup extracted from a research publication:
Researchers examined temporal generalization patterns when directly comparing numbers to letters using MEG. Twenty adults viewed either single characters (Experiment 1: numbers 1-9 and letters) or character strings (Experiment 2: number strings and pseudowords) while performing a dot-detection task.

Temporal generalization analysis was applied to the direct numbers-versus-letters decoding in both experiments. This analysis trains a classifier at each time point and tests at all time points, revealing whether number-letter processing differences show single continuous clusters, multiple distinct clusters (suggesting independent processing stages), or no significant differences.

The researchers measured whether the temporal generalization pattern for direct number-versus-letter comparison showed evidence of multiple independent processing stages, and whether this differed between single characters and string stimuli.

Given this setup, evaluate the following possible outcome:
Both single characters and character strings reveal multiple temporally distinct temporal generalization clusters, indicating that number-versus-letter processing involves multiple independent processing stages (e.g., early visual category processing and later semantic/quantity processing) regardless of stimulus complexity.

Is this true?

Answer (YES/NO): NO